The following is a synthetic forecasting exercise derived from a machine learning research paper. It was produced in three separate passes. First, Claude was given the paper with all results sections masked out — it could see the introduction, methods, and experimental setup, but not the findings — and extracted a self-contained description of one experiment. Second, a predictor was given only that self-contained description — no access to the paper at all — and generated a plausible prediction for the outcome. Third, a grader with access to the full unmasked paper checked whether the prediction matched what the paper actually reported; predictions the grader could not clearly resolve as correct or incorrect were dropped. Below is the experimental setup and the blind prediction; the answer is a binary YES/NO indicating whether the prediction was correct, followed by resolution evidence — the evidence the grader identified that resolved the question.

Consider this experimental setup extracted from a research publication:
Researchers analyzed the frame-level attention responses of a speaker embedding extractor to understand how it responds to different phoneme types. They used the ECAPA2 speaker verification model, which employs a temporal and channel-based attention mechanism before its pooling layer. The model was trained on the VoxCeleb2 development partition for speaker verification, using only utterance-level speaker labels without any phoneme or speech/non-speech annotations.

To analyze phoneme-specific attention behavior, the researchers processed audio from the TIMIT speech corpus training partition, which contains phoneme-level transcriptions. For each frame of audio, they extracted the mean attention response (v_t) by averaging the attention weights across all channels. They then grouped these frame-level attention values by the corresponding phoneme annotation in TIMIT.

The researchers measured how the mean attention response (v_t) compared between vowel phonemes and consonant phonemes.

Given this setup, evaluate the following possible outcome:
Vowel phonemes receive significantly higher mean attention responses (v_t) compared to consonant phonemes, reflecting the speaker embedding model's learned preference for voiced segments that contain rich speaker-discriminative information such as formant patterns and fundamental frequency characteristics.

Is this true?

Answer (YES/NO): YES